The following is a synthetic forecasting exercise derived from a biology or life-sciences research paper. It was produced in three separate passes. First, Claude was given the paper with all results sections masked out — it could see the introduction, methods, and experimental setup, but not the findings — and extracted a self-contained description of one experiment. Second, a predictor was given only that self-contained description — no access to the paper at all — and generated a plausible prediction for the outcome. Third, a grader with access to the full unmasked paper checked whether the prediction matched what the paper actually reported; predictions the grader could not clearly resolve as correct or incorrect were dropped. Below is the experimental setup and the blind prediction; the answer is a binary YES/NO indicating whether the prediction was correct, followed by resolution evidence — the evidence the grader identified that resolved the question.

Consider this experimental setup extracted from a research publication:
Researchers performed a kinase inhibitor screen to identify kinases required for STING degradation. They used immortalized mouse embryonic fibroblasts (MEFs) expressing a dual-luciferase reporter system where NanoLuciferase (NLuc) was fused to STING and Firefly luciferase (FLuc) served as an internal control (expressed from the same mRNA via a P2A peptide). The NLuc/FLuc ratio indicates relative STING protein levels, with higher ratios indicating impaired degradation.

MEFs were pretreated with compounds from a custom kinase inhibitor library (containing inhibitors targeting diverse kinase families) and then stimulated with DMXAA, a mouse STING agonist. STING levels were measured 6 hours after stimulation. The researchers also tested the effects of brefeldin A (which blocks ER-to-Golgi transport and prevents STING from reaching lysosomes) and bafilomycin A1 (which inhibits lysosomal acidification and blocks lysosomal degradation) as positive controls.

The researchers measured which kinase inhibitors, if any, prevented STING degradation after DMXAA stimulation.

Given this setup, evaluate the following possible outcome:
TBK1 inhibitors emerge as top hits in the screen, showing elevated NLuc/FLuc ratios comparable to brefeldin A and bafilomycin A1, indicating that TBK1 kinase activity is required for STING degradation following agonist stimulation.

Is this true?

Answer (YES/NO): NO